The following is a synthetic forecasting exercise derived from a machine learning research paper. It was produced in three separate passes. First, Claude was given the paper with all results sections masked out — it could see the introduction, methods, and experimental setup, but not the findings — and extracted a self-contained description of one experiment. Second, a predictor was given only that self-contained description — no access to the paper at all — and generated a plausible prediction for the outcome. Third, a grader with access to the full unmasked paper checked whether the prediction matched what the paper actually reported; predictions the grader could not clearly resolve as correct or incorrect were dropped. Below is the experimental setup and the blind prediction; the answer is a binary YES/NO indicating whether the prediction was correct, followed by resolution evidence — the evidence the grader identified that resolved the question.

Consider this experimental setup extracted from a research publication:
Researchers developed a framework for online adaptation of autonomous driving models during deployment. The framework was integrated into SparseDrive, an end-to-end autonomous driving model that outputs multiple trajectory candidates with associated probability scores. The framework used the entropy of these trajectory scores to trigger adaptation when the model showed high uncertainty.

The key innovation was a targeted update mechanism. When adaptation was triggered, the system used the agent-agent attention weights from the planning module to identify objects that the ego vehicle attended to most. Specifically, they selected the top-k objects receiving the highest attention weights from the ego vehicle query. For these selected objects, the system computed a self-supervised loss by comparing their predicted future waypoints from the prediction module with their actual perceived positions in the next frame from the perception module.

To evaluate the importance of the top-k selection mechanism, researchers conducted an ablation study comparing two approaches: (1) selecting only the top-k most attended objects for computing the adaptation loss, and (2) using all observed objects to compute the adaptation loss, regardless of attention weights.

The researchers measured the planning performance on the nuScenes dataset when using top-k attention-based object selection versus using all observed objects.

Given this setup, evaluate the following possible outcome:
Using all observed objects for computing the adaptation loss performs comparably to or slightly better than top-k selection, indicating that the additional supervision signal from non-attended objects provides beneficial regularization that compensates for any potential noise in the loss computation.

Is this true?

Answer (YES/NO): NO